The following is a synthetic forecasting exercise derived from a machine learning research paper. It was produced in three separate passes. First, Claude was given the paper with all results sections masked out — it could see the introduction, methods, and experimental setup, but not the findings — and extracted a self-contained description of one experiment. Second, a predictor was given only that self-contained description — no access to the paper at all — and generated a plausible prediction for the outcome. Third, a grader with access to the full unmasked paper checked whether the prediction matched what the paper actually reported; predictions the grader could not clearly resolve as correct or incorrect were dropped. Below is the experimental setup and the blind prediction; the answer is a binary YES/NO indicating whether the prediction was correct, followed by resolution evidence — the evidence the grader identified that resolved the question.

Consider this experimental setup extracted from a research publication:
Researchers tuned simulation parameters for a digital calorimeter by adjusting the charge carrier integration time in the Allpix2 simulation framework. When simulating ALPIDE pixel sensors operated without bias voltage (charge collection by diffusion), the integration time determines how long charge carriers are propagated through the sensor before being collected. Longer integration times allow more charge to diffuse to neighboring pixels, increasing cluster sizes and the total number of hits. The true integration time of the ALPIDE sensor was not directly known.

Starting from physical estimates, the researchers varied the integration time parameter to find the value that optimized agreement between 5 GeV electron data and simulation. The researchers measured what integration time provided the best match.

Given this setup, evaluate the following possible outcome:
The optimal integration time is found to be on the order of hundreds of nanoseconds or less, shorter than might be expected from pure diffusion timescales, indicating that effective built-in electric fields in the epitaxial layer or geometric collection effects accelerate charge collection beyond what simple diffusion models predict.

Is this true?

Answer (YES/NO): NO